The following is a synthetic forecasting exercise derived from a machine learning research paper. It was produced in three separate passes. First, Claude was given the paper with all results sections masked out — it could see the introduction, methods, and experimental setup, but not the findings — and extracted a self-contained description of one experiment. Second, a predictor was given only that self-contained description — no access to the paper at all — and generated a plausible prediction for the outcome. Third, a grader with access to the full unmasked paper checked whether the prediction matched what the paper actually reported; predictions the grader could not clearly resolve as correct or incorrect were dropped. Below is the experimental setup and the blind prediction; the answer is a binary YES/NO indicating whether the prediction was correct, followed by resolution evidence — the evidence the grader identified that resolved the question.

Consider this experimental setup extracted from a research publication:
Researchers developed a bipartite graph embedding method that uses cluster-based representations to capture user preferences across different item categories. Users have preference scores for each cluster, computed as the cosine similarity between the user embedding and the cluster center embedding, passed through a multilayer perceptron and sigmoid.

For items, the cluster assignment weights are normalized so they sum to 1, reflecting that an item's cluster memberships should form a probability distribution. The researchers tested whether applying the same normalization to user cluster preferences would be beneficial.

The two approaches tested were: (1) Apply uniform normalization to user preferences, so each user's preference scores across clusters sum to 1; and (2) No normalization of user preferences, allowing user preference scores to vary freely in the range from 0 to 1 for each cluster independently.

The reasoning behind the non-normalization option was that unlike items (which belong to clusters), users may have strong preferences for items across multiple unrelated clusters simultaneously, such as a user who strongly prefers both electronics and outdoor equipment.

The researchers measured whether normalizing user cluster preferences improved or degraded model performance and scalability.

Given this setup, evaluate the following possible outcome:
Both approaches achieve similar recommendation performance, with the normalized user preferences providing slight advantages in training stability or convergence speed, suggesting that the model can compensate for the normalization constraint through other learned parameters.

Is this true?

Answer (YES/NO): NO